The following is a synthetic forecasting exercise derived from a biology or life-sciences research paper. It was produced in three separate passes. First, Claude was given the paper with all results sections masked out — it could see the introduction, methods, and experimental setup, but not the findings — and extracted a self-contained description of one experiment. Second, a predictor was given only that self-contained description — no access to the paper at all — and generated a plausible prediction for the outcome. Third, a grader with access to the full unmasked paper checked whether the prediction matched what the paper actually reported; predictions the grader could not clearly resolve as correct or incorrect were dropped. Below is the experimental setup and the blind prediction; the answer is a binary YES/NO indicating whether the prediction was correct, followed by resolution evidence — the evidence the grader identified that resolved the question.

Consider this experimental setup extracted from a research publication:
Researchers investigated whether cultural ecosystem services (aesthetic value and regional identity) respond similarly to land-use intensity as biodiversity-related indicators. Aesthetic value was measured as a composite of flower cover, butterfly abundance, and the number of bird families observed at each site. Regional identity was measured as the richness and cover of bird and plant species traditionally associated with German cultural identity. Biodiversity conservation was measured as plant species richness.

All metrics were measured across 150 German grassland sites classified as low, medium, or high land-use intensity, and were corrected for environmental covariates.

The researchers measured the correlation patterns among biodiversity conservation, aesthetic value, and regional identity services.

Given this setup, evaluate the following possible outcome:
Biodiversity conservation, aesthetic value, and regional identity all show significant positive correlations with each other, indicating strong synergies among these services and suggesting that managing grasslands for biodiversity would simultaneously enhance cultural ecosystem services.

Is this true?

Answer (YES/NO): NO